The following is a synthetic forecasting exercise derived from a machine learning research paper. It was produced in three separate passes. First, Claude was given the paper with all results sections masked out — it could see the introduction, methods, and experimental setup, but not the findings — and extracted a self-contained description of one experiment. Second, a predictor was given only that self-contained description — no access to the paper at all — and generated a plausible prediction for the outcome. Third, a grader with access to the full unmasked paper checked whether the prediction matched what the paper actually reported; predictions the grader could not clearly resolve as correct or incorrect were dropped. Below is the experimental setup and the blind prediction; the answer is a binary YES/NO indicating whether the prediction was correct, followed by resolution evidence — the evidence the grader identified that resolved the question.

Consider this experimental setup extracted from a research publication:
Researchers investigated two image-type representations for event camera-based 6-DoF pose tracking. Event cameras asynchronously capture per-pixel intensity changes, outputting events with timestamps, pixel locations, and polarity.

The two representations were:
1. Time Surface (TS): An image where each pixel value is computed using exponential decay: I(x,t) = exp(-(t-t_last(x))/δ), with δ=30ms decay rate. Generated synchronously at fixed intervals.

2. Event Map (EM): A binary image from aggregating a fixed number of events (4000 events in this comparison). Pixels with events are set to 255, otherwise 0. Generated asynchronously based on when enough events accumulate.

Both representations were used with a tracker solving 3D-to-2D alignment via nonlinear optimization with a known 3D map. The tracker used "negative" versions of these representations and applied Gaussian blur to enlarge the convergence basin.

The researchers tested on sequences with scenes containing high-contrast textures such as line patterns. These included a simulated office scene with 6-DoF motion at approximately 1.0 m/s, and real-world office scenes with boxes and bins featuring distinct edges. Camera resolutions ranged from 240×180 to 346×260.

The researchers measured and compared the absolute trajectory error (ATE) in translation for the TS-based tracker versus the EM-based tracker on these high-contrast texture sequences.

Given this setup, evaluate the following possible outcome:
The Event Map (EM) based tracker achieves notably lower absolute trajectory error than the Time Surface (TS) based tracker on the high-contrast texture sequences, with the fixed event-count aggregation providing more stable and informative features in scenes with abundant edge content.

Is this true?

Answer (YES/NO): NO